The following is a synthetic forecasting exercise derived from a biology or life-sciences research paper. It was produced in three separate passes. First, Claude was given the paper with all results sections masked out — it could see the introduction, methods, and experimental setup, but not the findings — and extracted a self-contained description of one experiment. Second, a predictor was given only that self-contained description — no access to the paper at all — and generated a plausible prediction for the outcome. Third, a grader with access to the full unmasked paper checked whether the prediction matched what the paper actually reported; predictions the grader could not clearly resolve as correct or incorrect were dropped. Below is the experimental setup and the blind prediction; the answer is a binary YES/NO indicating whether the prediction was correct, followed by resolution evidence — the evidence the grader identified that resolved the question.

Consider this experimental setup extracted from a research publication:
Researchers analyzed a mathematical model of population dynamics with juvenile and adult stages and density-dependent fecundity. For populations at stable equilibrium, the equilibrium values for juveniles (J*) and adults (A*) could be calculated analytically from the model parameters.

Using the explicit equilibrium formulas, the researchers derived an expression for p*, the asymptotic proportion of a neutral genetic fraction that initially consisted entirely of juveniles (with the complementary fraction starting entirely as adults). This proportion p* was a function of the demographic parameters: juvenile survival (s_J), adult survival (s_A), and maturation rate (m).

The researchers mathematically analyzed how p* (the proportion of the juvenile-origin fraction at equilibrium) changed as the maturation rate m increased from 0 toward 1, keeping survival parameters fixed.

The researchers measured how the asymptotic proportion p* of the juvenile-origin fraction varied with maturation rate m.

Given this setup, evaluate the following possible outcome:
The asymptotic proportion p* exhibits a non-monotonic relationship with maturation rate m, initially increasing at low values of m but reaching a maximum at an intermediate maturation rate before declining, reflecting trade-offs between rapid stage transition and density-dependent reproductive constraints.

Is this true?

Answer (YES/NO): NO